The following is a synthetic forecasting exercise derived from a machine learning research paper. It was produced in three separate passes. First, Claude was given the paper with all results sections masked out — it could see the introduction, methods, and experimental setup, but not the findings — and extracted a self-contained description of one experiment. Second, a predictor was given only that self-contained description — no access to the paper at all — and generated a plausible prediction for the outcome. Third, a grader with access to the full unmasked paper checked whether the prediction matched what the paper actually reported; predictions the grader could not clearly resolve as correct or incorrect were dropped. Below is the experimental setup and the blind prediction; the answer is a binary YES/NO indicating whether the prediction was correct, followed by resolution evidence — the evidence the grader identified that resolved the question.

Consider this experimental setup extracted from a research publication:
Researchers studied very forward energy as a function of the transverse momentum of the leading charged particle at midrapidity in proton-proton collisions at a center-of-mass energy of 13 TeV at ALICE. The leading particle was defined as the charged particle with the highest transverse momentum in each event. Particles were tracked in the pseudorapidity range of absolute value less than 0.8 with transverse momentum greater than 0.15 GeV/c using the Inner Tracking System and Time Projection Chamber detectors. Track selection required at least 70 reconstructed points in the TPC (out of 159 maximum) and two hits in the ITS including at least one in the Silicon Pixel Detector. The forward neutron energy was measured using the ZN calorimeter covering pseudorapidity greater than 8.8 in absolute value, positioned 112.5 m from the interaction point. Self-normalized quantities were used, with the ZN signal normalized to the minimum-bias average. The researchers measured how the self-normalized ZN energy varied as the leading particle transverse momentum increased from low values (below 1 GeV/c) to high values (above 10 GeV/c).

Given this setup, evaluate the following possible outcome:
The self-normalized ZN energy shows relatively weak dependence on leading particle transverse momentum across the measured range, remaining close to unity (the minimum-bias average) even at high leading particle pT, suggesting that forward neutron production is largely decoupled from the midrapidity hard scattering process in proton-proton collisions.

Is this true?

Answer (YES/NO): NO